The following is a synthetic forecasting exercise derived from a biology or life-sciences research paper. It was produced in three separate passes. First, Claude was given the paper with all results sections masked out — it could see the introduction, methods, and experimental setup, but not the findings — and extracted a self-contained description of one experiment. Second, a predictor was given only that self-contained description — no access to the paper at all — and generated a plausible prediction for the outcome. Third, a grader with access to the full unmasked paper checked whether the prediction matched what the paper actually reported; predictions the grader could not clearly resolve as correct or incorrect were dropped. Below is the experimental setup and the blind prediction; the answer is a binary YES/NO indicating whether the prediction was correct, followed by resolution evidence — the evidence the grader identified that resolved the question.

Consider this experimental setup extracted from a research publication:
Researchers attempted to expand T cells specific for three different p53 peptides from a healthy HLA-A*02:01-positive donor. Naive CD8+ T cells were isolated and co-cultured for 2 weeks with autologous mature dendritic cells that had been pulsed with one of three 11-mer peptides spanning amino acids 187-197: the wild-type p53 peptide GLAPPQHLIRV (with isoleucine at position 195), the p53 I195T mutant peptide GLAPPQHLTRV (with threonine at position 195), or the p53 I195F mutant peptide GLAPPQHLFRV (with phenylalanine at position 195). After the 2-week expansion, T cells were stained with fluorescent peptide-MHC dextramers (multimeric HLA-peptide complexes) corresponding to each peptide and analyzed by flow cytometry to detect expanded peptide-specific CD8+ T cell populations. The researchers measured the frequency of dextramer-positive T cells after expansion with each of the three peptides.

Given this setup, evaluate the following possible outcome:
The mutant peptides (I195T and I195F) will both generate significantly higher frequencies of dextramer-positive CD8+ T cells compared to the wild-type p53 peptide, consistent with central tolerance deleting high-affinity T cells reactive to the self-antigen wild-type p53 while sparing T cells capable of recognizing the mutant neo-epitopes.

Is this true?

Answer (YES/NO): NO